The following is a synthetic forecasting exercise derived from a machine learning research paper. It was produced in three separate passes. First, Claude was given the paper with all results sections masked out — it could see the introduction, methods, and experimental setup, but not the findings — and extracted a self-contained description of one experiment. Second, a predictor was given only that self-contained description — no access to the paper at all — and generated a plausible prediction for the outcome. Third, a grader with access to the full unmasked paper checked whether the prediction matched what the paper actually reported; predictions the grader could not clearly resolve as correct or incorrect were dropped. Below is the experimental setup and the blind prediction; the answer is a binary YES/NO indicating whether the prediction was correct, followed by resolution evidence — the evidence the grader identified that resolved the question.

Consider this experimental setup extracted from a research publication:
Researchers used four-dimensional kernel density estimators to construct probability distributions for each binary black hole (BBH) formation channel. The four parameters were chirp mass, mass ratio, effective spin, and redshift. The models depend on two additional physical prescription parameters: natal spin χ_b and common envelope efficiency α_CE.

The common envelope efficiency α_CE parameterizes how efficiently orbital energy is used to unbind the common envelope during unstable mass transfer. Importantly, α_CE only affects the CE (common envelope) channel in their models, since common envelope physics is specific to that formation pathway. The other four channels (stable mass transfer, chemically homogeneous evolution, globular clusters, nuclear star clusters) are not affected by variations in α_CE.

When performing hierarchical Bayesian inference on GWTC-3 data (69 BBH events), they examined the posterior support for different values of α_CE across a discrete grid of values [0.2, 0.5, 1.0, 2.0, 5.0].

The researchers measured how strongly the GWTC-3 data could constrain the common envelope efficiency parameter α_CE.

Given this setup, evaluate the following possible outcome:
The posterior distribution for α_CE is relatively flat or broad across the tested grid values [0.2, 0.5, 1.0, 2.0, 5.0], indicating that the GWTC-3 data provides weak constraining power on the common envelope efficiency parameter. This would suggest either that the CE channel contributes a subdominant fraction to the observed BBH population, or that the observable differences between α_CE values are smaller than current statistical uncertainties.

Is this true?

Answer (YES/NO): NO